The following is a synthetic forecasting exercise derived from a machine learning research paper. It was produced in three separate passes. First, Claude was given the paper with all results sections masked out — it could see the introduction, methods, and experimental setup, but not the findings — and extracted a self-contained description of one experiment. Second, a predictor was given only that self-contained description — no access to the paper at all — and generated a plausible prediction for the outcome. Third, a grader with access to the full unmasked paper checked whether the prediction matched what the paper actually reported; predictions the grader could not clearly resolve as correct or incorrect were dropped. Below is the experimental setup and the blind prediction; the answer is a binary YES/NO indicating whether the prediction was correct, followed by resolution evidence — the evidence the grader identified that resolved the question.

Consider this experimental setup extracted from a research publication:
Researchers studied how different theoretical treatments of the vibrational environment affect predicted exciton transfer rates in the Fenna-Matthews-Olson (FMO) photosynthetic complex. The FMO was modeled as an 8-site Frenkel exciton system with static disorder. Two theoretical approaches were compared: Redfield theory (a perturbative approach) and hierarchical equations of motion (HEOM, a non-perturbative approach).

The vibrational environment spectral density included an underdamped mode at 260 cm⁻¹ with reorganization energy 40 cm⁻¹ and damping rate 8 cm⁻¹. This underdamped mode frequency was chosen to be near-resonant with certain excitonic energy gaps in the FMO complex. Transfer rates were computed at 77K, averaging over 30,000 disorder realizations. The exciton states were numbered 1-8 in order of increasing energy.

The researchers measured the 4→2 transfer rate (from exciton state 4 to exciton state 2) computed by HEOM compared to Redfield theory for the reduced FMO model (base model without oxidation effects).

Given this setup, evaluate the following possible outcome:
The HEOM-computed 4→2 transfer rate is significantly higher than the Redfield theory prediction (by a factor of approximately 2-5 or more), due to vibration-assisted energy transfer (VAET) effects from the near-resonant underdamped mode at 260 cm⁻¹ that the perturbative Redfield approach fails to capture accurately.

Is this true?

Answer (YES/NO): NO